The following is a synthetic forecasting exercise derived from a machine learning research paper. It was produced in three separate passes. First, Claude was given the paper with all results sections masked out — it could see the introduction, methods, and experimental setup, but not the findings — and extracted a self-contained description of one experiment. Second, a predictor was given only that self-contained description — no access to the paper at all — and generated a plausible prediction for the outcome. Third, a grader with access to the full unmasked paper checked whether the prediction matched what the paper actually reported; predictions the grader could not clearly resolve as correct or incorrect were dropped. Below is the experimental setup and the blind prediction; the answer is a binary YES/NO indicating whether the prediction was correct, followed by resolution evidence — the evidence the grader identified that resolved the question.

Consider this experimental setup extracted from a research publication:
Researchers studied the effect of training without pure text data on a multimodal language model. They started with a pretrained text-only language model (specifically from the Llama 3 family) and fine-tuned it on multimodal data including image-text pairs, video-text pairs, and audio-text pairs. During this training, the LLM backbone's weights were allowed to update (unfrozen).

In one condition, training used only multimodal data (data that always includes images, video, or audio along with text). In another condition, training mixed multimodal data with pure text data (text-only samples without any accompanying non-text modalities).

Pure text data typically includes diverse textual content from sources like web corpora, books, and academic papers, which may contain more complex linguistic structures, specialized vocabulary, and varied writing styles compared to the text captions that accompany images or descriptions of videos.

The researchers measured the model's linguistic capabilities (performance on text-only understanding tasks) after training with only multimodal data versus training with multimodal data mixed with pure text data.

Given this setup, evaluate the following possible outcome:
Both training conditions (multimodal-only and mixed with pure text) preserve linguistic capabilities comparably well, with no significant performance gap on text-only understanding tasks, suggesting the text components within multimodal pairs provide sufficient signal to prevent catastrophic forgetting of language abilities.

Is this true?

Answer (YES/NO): NO